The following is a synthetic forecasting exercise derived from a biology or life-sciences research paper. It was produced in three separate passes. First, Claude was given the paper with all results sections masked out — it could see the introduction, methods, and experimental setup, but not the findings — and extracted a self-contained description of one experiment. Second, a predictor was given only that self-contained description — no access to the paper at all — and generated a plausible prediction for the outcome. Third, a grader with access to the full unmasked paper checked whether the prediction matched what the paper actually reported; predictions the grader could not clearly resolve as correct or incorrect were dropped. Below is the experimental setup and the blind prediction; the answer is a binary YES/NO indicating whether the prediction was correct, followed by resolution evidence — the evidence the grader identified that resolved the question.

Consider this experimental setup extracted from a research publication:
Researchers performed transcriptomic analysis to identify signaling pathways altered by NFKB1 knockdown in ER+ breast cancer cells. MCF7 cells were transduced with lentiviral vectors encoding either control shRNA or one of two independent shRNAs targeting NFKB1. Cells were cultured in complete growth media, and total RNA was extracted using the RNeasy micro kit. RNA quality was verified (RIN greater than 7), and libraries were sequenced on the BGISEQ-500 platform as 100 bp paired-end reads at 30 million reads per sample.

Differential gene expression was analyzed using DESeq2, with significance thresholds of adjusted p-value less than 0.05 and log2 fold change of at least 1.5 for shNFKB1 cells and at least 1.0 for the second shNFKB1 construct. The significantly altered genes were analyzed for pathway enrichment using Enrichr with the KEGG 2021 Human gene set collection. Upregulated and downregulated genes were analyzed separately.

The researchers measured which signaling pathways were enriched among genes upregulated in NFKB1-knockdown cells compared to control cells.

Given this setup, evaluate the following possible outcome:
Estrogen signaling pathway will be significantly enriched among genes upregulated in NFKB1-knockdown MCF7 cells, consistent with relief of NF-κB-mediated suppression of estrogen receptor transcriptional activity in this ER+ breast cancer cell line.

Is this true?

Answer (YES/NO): NO